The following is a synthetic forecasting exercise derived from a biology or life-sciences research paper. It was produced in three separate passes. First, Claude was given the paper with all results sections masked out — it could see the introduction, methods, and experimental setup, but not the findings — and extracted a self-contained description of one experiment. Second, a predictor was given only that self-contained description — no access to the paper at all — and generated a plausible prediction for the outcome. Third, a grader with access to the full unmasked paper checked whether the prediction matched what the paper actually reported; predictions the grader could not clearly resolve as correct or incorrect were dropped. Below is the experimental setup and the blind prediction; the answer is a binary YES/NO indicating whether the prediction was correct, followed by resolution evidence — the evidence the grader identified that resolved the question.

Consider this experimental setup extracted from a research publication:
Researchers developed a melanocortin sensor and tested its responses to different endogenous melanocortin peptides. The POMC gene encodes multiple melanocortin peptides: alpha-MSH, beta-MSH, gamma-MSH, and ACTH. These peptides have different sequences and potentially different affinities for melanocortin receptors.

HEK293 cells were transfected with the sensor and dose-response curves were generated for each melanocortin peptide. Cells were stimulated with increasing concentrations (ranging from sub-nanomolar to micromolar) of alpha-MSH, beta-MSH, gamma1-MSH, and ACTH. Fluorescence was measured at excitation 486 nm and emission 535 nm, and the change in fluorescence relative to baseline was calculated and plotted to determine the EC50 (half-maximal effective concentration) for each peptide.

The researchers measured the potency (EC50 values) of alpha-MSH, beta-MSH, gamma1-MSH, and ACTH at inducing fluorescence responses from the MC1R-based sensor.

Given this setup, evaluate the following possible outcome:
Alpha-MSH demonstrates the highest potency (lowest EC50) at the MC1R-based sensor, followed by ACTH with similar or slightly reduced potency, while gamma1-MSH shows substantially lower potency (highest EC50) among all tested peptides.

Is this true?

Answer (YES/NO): NO